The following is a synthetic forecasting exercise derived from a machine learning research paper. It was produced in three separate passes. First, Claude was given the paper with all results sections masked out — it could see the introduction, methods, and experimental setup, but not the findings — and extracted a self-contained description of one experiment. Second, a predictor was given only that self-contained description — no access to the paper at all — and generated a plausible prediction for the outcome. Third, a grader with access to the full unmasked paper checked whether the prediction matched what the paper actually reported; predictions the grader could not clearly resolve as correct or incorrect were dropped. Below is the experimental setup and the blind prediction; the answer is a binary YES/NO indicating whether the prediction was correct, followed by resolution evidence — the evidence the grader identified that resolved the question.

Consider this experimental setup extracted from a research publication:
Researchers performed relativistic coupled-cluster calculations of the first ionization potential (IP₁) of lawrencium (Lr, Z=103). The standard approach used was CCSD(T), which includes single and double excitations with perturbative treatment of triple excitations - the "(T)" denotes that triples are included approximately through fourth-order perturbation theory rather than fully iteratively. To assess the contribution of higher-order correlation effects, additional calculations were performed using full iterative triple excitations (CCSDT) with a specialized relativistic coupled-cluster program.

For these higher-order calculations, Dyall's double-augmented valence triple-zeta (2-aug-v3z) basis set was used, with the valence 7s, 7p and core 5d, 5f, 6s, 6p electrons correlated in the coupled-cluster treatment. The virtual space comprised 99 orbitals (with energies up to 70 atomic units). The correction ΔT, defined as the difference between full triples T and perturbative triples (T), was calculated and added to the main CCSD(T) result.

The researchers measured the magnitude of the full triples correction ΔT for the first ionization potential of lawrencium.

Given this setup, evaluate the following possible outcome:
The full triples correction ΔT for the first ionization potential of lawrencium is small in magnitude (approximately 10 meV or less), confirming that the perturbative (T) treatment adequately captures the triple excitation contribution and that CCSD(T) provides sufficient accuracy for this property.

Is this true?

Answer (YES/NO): YES